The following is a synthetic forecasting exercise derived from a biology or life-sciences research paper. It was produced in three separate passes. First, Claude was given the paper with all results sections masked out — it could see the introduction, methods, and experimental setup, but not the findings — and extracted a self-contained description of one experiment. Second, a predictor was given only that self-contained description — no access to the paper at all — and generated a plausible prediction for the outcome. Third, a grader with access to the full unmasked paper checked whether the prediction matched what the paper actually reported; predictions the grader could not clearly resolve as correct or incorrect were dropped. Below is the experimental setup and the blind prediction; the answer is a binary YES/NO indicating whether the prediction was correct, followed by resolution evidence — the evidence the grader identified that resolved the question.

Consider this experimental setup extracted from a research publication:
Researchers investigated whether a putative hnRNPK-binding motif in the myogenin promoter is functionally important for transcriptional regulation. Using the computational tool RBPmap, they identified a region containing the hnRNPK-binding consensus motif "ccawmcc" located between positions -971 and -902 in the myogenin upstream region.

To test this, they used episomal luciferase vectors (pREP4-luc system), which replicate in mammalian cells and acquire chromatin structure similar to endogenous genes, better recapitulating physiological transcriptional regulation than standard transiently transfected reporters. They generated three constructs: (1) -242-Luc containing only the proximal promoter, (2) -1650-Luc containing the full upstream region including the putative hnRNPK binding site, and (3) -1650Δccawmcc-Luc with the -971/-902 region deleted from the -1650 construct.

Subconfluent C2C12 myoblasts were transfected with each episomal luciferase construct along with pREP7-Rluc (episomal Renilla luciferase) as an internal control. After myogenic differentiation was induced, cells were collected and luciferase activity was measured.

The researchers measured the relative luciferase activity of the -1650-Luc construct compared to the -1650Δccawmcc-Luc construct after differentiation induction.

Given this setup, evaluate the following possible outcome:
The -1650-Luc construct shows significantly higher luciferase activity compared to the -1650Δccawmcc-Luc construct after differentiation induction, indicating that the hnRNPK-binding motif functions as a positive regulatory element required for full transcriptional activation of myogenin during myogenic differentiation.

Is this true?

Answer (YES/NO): NO